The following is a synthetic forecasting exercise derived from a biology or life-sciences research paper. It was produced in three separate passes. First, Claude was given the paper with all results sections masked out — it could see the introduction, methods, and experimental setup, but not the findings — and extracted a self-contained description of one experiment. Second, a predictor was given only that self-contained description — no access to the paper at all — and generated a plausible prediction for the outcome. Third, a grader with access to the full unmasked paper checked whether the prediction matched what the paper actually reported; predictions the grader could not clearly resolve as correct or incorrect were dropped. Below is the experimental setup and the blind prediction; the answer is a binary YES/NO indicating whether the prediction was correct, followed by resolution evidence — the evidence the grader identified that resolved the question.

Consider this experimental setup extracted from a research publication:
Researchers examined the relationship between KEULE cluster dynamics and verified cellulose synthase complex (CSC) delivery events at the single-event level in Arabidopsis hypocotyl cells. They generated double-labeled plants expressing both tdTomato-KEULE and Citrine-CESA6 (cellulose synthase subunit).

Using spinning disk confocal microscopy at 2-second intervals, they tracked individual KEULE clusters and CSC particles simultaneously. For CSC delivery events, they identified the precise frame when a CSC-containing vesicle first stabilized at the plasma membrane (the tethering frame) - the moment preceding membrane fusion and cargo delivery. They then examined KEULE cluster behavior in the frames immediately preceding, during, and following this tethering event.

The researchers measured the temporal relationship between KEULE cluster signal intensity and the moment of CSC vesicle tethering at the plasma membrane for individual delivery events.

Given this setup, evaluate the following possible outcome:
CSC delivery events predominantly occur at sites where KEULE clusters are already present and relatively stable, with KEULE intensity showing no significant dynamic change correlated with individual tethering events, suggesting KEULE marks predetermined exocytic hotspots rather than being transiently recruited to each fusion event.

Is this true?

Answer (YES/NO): NO